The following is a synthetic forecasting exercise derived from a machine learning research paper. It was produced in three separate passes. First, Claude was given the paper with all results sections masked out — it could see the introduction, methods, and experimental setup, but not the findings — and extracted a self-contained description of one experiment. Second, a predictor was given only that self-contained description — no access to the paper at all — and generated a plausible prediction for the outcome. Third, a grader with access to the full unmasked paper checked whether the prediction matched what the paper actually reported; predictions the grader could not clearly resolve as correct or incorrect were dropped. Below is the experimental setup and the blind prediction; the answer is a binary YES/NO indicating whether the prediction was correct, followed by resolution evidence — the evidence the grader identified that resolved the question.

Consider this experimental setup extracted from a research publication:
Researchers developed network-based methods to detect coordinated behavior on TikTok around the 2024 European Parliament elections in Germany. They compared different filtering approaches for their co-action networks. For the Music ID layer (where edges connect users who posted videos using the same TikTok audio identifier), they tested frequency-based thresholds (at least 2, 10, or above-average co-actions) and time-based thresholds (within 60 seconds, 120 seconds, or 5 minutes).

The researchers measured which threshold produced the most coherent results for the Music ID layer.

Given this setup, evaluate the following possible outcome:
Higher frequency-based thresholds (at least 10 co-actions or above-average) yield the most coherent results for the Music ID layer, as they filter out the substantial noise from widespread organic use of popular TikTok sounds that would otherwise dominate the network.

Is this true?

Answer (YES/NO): YES